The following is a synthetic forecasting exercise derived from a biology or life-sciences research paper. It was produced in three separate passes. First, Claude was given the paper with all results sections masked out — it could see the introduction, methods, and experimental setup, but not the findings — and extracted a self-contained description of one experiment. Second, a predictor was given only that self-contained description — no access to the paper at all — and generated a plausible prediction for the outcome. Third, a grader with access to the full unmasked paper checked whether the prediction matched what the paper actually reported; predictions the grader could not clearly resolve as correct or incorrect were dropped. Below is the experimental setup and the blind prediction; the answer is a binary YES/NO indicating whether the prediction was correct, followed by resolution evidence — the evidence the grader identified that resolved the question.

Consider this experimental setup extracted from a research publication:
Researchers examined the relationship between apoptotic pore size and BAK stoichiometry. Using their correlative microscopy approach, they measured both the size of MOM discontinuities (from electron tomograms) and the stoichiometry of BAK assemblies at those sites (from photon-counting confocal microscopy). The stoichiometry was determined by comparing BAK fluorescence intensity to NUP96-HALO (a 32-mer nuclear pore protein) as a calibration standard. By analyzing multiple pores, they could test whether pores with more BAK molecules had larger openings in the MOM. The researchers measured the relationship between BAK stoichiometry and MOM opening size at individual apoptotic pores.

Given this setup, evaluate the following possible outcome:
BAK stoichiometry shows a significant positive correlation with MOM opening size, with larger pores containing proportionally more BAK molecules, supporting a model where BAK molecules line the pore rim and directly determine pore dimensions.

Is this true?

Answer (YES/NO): NO